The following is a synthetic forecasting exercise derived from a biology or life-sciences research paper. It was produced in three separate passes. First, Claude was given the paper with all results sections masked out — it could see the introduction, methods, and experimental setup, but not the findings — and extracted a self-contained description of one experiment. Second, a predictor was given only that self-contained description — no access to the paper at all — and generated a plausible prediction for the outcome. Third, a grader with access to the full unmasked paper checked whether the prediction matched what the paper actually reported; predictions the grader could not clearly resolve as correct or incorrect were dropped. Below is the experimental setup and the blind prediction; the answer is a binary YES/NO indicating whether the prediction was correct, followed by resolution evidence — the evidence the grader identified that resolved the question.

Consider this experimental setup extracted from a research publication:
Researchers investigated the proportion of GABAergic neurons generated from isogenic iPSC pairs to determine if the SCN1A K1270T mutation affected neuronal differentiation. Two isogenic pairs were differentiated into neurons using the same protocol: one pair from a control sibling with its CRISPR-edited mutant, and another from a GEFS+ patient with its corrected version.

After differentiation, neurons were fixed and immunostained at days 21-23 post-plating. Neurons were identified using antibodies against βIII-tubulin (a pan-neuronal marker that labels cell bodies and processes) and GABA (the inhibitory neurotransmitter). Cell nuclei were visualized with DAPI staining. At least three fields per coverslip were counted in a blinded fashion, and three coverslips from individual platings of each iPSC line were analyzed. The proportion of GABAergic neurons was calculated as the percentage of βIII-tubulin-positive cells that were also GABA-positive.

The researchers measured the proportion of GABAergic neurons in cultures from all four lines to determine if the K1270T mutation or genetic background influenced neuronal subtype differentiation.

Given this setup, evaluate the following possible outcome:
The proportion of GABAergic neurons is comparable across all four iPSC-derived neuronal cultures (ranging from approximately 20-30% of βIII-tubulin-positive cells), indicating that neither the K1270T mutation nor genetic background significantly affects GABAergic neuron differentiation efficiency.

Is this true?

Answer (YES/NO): NO